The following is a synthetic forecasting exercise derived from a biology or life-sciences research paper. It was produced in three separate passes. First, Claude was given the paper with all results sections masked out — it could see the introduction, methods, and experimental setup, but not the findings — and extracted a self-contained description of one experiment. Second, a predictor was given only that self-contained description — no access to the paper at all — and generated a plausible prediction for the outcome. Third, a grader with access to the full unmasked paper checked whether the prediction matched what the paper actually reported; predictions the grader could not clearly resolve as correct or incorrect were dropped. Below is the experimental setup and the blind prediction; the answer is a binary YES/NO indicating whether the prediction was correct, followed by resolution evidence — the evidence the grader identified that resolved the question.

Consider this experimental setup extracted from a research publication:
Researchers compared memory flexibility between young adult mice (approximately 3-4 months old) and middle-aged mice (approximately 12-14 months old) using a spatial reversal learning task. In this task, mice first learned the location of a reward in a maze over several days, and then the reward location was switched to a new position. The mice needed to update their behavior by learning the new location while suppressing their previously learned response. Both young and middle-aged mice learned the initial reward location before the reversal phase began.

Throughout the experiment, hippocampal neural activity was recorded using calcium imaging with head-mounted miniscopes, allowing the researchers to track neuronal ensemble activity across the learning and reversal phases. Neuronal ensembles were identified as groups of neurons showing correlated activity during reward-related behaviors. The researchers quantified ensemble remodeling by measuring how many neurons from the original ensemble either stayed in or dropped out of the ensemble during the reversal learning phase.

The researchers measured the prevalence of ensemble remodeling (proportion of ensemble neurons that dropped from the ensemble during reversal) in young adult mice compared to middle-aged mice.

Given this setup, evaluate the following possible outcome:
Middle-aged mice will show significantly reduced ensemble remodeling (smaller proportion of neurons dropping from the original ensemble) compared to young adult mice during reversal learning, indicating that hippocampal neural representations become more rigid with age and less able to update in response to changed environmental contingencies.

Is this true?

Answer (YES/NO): YES